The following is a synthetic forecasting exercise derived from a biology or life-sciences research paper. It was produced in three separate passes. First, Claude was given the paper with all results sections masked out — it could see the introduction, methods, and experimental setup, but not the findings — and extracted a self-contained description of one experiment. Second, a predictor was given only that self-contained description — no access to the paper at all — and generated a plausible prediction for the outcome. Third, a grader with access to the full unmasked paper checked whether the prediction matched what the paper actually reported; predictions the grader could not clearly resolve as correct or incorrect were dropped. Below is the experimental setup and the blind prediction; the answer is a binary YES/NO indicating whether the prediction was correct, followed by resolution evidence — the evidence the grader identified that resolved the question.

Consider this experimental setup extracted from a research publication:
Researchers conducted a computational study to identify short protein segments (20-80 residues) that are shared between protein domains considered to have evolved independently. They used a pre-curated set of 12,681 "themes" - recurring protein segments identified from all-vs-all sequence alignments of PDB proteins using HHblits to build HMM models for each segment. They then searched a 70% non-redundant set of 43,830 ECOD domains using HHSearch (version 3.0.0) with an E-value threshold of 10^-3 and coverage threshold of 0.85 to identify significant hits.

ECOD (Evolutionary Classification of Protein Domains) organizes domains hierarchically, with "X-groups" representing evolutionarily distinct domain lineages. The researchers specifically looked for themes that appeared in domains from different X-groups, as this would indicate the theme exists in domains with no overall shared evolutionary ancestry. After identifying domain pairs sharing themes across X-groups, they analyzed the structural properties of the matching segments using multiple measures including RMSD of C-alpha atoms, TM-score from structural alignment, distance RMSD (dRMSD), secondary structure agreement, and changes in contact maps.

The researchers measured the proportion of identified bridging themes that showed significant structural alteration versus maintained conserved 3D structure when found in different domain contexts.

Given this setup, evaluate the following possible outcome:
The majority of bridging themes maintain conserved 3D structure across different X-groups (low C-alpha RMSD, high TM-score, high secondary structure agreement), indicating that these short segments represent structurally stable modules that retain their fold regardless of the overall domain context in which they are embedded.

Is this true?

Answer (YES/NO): NO